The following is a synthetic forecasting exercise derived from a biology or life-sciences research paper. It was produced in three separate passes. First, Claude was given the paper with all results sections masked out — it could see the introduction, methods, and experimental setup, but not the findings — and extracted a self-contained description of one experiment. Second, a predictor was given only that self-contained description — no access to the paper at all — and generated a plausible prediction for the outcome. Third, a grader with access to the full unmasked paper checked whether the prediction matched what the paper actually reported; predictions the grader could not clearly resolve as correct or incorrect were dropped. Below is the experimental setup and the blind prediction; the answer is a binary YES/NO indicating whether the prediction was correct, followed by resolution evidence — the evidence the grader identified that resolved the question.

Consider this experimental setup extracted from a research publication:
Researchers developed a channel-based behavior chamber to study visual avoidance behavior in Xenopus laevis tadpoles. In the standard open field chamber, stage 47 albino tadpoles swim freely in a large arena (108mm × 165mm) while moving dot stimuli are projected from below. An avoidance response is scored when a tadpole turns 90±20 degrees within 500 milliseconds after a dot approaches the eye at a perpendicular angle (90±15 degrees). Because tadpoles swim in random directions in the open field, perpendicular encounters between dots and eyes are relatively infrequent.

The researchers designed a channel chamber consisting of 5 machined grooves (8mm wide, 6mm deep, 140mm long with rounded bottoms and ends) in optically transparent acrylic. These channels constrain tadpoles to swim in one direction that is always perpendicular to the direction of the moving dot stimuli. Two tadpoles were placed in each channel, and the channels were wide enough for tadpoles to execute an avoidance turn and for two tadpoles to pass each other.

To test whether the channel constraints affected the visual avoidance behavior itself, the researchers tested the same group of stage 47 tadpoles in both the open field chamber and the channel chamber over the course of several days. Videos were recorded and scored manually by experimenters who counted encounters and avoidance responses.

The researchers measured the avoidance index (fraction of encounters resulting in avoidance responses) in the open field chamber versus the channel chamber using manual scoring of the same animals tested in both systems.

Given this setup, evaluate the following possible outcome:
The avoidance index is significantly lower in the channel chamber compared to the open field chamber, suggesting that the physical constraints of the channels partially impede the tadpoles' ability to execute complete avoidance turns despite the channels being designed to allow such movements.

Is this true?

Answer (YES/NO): NO